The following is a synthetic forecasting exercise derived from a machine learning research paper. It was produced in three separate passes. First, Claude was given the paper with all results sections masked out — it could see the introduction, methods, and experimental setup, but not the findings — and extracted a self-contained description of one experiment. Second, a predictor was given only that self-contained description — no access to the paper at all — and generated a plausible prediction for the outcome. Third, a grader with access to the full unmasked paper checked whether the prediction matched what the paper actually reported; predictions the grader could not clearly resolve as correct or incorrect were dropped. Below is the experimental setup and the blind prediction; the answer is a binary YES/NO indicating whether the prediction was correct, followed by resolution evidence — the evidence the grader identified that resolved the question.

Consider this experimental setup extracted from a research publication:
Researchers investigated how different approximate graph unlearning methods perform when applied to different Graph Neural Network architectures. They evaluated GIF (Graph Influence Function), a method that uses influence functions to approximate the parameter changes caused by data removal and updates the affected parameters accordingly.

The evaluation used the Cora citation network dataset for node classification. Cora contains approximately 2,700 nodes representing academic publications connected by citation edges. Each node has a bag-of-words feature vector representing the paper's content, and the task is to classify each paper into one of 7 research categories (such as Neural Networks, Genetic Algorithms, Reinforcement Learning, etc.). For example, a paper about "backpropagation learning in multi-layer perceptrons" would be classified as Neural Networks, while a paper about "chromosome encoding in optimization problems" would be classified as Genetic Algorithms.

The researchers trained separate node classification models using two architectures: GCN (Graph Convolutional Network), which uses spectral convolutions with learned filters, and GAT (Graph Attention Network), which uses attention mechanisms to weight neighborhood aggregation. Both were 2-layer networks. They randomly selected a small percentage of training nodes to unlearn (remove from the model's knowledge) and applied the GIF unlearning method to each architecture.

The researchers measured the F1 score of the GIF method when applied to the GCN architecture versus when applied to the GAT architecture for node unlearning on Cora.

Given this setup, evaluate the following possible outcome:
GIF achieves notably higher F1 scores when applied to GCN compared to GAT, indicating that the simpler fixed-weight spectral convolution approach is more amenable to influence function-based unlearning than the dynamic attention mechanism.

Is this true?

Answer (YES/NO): NO